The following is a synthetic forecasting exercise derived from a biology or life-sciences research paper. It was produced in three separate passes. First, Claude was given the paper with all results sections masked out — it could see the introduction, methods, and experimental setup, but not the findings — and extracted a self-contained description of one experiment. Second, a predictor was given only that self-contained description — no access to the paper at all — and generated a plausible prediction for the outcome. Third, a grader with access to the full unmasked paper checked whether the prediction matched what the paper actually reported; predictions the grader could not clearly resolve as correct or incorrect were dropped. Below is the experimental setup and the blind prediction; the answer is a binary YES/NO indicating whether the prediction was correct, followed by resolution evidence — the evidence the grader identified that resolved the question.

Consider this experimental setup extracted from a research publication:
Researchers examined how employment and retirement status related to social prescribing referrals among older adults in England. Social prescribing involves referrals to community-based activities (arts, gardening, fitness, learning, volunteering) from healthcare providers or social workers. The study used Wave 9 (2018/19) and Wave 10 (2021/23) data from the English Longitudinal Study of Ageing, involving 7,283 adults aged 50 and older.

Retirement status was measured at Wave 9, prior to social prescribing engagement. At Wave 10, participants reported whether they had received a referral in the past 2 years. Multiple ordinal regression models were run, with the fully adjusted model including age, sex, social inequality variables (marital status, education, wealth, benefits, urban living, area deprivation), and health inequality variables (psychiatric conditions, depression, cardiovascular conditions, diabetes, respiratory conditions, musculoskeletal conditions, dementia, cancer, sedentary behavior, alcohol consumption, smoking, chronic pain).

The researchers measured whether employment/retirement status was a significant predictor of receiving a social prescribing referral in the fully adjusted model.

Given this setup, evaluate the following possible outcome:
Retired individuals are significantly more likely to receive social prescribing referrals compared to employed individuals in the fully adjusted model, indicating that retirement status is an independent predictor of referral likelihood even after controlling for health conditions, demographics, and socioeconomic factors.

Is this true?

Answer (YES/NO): NO